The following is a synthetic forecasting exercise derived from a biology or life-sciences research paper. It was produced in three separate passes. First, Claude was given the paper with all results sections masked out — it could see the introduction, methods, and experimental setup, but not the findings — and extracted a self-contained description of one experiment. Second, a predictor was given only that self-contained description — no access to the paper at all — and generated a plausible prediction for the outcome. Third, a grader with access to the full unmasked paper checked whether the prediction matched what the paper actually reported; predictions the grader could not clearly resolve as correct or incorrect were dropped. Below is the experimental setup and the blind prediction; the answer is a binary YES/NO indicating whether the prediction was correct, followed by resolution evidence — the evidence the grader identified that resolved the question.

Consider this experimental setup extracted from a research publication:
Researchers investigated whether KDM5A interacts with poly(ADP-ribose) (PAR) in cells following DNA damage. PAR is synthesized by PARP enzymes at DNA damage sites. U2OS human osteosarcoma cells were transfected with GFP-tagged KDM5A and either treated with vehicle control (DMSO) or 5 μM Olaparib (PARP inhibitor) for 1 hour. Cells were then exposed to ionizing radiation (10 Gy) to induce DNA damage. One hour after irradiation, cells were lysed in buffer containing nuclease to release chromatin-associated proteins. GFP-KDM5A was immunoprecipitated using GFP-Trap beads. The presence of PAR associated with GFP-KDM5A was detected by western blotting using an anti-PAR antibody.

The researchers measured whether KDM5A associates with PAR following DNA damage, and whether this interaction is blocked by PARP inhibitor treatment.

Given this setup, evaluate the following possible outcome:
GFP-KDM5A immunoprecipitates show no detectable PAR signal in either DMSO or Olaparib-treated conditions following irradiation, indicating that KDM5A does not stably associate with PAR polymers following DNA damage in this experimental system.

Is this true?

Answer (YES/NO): NO